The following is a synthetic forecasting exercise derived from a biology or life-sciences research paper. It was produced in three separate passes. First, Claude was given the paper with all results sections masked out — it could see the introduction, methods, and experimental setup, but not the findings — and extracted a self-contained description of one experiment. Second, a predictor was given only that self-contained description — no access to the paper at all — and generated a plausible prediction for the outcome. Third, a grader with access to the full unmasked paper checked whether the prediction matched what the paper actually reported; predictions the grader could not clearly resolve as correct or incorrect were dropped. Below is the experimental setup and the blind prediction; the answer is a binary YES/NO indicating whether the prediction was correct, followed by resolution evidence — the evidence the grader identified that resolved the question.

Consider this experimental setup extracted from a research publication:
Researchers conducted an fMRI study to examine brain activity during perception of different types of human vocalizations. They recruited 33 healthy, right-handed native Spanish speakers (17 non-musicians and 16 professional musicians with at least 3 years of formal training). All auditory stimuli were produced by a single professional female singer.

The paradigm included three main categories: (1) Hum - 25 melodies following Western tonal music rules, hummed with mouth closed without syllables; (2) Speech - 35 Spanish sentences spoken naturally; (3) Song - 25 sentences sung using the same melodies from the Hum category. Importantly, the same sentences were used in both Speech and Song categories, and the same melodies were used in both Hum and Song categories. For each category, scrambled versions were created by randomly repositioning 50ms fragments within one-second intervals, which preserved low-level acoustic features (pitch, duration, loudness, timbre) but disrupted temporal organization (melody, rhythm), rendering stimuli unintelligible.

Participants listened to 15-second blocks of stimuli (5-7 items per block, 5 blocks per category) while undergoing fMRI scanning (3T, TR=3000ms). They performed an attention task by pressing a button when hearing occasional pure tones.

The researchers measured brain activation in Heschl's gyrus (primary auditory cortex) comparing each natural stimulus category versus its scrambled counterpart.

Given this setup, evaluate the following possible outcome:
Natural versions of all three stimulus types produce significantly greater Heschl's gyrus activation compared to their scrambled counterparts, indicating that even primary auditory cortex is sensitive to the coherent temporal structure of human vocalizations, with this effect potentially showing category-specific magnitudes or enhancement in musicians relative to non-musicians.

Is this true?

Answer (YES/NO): NO